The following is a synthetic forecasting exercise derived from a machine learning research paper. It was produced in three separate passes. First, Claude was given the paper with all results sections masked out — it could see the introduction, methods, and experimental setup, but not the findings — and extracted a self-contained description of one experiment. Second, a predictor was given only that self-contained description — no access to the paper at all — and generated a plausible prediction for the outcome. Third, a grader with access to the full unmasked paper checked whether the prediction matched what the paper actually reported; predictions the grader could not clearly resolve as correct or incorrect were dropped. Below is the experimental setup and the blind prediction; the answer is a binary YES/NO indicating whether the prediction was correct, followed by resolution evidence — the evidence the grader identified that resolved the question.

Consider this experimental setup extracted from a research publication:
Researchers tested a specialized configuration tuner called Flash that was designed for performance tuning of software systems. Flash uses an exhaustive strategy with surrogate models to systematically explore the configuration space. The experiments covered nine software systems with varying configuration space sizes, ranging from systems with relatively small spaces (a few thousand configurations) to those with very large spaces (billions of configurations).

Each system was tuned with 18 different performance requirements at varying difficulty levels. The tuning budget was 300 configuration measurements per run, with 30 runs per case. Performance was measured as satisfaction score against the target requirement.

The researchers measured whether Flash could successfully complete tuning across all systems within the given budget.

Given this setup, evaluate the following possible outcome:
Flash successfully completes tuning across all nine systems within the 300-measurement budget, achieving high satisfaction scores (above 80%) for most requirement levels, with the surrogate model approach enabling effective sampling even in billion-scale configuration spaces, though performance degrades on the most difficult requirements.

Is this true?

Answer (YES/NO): NO